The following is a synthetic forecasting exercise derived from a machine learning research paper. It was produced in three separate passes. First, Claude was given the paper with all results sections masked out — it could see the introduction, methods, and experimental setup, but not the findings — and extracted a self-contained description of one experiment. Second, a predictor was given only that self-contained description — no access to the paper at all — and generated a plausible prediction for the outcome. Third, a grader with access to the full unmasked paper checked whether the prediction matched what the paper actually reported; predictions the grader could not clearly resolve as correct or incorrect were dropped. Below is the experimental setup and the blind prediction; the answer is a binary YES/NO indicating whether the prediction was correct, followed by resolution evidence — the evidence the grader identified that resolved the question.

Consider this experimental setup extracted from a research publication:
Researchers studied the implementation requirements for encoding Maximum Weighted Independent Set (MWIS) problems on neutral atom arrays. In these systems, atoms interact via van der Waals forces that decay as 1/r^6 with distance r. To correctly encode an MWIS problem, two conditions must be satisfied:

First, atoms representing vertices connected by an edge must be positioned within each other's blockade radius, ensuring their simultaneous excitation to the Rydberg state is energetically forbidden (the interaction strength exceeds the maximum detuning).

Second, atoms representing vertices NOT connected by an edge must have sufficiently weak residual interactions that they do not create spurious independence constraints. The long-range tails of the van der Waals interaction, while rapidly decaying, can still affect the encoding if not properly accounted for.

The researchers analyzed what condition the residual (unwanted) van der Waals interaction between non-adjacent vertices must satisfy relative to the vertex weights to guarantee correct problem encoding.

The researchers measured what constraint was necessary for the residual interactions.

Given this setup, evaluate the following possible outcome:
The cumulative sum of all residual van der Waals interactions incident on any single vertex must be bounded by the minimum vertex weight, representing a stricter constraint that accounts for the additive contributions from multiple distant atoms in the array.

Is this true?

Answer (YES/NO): NO